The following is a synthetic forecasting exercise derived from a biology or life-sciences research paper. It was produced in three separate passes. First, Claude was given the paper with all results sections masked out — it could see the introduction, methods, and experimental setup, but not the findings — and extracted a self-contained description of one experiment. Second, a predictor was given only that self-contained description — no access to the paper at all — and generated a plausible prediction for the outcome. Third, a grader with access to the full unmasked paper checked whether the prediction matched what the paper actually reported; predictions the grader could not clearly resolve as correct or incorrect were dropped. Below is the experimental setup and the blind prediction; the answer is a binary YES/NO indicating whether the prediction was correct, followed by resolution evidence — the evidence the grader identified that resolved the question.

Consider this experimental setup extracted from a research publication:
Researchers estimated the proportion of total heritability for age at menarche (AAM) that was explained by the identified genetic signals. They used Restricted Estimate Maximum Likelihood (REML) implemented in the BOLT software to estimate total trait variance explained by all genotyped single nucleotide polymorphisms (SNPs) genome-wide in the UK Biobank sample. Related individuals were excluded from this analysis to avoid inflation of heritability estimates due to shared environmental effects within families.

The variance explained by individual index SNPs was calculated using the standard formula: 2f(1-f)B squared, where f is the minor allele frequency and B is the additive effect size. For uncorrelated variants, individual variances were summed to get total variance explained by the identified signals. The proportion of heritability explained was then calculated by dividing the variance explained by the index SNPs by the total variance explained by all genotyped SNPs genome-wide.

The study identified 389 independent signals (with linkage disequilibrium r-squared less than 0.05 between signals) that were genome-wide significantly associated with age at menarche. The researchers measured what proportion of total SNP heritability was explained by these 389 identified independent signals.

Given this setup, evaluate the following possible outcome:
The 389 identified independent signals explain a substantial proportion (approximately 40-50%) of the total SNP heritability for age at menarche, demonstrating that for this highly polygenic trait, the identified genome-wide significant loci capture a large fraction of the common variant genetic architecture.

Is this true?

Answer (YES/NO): NO